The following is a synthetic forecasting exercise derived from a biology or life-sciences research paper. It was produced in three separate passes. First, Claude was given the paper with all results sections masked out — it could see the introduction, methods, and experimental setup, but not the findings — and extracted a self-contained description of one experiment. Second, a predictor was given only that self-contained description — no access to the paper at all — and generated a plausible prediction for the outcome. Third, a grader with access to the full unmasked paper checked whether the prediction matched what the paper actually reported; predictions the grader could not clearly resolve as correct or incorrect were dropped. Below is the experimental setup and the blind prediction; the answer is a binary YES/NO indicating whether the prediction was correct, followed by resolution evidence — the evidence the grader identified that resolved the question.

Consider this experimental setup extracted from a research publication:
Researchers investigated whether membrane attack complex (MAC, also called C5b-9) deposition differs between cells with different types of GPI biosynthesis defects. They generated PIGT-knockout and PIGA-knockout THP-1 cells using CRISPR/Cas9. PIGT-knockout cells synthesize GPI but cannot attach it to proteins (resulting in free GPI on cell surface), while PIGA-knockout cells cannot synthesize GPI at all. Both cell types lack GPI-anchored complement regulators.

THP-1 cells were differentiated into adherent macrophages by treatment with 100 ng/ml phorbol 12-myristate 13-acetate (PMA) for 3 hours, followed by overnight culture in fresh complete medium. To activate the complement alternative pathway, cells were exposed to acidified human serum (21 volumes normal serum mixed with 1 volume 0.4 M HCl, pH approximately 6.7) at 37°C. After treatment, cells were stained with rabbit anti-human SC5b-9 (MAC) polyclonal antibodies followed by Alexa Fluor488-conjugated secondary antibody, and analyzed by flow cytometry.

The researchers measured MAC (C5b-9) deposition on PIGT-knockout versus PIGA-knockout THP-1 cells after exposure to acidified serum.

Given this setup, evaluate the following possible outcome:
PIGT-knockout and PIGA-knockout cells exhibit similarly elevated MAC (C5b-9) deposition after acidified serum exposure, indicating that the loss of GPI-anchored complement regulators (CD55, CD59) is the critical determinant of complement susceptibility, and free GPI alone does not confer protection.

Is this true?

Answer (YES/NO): NO